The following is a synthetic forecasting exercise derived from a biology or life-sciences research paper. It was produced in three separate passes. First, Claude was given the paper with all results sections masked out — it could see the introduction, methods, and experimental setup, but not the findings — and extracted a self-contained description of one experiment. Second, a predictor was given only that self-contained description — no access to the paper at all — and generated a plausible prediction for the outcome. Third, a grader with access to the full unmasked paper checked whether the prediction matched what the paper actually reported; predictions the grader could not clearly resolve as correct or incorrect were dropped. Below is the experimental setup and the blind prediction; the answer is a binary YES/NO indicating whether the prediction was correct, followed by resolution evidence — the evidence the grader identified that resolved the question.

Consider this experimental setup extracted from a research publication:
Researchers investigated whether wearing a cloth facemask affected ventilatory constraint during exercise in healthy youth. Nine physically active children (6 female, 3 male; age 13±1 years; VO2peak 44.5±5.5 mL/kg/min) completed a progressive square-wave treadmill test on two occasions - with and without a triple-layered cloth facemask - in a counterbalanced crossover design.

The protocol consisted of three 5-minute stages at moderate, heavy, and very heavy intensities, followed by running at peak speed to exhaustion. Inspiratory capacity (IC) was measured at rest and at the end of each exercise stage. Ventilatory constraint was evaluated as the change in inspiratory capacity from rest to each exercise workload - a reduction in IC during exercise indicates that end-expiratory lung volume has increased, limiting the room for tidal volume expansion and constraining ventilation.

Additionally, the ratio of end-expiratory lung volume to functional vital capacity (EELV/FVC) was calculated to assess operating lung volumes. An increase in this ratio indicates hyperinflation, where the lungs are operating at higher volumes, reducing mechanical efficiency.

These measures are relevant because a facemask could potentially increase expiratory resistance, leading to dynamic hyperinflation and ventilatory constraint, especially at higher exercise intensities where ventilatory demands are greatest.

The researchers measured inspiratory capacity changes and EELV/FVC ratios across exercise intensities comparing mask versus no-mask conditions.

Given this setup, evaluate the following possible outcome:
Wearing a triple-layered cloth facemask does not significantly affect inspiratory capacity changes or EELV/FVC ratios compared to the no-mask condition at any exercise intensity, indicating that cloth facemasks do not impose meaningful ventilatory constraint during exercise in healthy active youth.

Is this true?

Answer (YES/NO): YES